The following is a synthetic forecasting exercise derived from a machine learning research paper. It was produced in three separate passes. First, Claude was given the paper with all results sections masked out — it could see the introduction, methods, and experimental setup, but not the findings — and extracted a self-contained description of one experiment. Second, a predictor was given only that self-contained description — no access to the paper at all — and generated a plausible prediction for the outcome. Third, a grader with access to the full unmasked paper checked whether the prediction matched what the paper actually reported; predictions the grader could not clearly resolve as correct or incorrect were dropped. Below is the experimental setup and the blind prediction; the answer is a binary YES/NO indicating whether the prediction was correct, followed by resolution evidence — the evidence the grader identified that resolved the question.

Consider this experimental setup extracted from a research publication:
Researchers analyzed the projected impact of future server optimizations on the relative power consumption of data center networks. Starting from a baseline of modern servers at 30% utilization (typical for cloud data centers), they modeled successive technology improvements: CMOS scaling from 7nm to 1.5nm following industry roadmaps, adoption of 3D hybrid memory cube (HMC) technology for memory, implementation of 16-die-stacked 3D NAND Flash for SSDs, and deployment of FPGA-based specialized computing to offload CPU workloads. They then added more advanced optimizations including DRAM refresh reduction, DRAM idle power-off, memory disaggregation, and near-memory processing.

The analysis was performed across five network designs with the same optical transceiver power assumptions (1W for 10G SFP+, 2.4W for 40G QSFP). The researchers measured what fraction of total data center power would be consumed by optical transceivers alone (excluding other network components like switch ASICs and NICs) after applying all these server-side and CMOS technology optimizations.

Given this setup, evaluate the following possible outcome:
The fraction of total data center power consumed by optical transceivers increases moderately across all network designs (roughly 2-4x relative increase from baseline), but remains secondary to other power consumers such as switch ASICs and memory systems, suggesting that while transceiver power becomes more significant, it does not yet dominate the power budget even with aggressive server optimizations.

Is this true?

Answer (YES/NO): NO